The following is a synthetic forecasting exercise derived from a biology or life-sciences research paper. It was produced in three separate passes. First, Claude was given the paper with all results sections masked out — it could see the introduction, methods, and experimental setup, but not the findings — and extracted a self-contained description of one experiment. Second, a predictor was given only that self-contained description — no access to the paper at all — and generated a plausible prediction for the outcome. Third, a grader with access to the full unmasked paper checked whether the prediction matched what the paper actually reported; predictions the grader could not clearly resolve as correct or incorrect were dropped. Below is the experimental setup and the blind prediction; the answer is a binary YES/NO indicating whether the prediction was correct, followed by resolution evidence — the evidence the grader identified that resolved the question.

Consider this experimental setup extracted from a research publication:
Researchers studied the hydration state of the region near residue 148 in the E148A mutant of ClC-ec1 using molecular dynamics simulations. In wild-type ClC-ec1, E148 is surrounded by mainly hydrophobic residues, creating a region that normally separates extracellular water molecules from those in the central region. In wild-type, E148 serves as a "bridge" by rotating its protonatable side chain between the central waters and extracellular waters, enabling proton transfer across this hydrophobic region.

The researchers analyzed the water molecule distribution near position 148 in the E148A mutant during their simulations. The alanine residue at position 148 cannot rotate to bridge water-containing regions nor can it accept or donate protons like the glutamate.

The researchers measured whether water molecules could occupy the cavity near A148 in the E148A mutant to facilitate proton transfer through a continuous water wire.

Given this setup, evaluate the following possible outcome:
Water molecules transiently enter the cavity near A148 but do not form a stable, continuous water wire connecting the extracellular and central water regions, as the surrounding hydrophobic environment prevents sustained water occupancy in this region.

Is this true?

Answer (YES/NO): YES